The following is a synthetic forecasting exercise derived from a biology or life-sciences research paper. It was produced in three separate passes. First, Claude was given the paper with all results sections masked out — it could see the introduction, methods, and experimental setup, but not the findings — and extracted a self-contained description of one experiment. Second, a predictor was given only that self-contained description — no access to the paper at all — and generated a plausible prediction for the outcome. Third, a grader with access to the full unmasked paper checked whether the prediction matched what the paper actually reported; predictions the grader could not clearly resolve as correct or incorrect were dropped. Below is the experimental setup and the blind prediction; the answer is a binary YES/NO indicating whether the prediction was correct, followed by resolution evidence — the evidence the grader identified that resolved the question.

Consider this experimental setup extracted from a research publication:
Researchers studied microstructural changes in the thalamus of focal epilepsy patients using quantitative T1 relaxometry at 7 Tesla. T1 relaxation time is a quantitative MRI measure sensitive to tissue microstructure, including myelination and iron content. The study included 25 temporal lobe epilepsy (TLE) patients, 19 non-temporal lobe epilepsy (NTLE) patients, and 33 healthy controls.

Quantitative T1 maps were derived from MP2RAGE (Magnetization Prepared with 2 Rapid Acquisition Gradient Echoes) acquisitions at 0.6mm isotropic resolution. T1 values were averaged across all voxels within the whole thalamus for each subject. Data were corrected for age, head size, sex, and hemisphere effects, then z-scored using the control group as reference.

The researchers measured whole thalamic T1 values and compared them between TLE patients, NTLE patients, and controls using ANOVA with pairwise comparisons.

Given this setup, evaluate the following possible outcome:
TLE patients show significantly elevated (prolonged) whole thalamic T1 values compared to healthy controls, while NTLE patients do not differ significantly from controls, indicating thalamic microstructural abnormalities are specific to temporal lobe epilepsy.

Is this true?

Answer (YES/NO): NO